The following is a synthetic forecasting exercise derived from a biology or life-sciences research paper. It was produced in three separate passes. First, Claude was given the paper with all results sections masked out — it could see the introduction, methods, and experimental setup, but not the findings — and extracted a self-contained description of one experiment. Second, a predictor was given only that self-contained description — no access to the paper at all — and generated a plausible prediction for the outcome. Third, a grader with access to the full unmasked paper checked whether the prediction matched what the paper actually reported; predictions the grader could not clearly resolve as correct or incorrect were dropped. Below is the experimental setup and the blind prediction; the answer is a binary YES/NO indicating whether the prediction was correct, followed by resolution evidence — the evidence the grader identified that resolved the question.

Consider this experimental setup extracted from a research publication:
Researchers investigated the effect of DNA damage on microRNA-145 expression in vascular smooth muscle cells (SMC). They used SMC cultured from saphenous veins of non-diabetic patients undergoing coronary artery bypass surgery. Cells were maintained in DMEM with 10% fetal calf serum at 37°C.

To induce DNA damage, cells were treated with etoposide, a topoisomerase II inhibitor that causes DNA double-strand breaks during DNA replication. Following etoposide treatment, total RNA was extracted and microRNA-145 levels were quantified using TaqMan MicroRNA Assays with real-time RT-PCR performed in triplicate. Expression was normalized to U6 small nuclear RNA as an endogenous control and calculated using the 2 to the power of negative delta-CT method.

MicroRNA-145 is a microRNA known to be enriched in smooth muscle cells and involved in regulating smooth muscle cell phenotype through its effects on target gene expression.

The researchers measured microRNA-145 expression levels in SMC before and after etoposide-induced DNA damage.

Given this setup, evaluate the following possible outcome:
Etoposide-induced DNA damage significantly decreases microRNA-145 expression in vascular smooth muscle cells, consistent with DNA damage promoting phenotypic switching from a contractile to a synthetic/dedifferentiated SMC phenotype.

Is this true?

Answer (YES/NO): NO